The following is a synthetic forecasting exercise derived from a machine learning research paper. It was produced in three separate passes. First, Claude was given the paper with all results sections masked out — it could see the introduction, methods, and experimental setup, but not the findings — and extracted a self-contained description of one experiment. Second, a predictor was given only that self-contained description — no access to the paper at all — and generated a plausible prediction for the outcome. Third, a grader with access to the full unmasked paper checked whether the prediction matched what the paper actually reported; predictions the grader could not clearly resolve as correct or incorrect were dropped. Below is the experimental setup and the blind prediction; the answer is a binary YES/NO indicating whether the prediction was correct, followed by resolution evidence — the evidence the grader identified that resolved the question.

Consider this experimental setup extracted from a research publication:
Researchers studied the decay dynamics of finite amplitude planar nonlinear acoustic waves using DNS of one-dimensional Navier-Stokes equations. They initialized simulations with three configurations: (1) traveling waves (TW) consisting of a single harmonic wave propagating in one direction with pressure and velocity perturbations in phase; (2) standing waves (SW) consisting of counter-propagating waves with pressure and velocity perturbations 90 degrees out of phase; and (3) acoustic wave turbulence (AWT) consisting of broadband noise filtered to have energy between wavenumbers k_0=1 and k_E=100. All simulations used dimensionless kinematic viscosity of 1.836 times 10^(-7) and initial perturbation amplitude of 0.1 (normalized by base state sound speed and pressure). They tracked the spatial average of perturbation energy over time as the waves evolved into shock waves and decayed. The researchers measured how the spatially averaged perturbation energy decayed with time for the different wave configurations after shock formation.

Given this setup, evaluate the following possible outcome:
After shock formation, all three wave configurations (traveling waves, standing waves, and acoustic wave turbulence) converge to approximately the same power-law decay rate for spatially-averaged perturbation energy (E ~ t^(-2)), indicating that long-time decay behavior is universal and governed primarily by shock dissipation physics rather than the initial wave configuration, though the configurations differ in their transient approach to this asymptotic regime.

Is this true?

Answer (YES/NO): NO